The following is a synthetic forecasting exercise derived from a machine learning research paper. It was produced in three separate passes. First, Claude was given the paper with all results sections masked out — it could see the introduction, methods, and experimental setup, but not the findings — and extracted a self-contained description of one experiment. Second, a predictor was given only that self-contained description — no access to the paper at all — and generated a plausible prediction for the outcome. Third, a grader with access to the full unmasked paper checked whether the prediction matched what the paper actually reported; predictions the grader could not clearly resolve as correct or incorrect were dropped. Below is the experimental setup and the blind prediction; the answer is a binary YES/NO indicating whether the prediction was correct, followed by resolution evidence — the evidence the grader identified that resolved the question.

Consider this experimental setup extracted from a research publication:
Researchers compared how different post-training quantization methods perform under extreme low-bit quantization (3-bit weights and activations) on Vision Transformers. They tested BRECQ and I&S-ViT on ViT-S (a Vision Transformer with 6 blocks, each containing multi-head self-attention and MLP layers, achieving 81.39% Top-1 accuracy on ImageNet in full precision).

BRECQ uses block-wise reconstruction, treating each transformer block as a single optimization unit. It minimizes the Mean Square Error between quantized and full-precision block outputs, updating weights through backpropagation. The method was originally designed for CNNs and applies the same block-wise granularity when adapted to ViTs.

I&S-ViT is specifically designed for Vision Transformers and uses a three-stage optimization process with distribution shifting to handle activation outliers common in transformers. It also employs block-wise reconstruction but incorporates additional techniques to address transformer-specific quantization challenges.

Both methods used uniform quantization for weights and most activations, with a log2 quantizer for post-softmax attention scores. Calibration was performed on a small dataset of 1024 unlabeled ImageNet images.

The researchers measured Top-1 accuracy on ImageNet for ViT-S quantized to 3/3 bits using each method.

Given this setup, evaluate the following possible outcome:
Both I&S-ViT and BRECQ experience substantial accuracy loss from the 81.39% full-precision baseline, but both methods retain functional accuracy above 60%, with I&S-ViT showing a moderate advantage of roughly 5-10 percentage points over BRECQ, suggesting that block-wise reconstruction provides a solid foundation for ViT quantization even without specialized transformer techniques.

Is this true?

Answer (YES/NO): NO